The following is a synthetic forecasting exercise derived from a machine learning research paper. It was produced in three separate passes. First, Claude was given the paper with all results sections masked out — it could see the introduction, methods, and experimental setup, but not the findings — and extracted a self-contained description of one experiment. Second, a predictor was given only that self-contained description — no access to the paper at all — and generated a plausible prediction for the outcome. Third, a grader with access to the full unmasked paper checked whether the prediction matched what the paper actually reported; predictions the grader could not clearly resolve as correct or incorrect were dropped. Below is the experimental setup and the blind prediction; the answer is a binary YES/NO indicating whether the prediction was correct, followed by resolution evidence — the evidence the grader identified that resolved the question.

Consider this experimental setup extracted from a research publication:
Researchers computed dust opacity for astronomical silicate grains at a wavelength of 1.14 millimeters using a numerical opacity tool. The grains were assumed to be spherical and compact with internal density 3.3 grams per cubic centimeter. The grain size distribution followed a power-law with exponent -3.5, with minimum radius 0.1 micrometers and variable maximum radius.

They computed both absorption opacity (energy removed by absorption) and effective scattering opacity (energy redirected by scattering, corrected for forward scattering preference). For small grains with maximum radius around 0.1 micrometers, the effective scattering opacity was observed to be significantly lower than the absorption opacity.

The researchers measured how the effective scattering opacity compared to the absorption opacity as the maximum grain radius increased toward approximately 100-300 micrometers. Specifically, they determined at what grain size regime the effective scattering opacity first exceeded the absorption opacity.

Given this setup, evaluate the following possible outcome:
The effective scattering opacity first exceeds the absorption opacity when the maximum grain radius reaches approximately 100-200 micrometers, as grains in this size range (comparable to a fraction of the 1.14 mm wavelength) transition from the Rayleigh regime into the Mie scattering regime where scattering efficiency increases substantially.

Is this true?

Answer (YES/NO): YES